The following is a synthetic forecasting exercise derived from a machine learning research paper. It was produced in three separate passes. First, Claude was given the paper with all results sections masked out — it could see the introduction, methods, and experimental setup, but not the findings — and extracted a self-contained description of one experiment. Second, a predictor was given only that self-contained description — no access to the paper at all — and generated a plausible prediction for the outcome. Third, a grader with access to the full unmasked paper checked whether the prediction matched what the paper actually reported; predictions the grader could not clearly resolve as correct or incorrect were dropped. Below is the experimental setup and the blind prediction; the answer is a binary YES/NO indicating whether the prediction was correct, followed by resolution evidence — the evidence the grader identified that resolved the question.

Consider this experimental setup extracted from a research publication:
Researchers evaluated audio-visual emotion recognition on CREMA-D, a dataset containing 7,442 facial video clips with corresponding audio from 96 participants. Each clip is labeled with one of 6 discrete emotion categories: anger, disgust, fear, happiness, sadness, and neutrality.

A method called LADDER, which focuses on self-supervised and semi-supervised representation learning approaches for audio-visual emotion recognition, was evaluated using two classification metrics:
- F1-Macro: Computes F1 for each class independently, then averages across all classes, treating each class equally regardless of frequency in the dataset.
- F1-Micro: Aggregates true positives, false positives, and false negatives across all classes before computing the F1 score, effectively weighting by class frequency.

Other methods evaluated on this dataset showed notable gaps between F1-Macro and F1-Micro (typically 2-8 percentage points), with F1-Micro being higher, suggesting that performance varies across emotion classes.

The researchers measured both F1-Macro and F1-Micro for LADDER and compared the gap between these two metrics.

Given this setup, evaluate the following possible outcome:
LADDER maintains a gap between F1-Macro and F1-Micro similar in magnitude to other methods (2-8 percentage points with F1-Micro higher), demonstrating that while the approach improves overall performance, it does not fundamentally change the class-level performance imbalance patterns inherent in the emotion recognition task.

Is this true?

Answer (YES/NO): NO